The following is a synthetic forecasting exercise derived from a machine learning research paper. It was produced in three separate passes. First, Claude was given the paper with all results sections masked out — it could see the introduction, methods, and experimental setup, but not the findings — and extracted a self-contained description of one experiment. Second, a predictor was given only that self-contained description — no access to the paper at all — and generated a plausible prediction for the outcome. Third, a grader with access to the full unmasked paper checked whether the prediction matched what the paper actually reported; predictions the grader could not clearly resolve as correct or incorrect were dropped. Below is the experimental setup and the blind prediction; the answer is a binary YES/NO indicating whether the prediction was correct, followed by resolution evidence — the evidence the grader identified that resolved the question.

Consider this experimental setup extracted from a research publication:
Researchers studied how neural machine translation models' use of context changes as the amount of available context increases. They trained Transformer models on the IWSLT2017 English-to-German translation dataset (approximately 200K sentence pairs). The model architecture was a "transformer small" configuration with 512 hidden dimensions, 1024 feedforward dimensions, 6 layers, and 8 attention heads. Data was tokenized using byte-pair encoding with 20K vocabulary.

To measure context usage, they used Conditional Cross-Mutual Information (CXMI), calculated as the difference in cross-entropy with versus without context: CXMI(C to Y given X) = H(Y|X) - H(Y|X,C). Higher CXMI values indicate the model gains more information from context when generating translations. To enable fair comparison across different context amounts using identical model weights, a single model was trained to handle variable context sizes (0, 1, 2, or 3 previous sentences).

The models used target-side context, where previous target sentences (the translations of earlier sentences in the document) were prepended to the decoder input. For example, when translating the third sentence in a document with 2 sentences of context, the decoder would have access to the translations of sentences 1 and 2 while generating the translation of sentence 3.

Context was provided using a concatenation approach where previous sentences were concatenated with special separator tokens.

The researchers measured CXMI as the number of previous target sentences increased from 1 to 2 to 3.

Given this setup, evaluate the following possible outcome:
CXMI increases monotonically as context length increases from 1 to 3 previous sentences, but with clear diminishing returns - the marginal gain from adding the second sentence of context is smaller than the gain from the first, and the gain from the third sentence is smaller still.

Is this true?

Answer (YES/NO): YES